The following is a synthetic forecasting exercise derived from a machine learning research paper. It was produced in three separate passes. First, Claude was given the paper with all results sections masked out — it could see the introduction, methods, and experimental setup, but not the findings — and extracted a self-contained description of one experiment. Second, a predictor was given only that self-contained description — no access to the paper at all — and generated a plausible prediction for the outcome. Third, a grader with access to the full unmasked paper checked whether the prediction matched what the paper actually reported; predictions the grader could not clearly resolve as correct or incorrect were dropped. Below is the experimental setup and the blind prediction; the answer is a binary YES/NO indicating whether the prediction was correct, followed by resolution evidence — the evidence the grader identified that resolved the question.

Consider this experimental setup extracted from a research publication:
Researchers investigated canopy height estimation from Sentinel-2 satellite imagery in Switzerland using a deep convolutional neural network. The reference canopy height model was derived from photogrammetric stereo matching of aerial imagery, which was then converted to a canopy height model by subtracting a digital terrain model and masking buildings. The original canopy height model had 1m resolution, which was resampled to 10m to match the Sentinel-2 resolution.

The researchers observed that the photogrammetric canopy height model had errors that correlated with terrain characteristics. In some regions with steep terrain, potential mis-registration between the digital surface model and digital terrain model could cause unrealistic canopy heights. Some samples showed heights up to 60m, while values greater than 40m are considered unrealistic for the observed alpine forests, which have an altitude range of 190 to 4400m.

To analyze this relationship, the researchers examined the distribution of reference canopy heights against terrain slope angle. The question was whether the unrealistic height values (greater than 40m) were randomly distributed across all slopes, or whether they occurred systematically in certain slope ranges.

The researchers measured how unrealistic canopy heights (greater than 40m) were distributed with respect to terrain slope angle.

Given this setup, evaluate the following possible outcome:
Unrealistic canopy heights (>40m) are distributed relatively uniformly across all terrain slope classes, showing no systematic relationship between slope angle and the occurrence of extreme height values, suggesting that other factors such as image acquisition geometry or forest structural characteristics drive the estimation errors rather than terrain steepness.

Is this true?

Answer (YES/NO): NO